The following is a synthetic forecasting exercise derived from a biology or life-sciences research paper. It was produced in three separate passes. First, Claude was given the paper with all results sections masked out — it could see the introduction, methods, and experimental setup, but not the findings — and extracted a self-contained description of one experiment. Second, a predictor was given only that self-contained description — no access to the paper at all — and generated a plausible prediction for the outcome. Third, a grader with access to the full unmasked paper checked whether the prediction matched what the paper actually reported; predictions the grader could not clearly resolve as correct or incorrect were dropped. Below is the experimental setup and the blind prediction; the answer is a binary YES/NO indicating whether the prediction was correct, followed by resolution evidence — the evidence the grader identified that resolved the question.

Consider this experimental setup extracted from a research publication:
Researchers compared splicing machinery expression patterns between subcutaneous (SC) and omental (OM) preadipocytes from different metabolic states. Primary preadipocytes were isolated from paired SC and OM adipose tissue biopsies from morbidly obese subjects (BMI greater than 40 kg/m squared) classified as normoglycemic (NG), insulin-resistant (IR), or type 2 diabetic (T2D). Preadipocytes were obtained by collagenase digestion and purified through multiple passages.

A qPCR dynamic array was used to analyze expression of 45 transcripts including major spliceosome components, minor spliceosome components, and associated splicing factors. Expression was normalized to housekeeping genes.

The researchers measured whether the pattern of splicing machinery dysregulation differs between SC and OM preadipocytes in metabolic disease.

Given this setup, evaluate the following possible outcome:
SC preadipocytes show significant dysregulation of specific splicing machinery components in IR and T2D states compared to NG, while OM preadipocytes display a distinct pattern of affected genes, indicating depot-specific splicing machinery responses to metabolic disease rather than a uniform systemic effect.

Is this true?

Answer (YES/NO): NO